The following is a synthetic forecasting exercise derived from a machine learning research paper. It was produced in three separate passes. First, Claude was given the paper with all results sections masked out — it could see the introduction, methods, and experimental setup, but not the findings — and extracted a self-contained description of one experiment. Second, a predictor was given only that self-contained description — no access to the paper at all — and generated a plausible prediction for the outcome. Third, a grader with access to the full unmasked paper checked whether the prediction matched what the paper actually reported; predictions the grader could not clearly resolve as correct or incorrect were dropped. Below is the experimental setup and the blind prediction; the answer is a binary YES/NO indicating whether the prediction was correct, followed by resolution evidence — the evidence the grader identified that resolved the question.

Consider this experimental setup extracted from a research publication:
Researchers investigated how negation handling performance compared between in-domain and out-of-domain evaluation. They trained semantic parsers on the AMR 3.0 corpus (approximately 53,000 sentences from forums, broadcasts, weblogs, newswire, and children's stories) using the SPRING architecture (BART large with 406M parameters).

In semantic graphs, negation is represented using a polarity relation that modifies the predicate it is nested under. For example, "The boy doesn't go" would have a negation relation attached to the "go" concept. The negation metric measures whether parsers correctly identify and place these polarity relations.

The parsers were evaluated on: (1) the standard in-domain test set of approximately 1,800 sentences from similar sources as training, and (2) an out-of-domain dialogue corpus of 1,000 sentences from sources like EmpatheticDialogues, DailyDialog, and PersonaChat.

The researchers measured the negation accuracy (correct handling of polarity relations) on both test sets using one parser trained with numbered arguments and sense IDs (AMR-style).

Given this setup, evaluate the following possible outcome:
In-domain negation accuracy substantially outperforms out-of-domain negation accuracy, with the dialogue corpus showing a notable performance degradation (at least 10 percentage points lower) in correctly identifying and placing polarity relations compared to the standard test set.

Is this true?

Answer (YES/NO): NO